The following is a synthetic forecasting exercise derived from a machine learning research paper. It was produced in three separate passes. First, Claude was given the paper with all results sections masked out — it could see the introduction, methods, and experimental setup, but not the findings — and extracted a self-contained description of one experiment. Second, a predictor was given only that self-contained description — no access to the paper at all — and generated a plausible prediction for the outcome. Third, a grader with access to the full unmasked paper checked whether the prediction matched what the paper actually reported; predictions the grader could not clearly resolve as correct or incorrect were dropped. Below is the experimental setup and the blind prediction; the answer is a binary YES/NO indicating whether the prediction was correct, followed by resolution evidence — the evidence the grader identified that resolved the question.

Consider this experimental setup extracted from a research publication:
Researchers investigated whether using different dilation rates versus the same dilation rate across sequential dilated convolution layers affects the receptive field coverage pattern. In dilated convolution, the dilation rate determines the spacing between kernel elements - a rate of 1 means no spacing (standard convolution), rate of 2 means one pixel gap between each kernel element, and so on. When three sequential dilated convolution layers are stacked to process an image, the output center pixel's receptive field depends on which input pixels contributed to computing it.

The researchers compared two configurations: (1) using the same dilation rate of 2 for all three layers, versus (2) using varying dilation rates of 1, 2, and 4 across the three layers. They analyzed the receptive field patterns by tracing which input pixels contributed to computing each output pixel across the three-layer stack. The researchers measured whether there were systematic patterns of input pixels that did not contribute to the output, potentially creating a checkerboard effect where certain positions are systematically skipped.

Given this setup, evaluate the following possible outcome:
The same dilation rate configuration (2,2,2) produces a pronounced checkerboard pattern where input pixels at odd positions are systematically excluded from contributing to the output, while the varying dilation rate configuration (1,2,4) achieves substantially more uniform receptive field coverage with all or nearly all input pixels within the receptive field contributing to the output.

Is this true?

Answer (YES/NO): NO